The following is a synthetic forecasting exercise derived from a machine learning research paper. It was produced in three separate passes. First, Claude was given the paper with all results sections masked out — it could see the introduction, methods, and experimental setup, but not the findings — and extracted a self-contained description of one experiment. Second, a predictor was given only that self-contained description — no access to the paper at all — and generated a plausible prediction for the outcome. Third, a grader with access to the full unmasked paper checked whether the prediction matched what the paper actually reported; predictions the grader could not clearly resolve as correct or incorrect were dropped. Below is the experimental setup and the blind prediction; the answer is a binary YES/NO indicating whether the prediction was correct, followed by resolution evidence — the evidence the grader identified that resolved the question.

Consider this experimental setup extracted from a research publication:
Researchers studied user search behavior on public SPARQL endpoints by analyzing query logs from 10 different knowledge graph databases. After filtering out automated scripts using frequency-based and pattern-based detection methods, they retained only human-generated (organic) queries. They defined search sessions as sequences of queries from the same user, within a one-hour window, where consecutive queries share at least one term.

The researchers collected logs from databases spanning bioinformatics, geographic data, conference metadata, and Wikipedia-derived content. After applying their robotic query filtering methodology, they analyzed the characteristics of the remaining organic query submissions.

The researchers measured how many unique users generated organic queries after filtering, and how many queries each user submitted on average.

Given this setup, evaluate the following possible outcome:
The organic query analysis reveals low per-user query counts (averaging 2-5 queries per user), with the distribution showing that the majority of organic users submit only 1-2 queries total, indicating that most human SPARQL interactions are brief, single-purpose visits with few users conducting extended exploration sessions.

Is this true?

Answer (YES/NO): NO